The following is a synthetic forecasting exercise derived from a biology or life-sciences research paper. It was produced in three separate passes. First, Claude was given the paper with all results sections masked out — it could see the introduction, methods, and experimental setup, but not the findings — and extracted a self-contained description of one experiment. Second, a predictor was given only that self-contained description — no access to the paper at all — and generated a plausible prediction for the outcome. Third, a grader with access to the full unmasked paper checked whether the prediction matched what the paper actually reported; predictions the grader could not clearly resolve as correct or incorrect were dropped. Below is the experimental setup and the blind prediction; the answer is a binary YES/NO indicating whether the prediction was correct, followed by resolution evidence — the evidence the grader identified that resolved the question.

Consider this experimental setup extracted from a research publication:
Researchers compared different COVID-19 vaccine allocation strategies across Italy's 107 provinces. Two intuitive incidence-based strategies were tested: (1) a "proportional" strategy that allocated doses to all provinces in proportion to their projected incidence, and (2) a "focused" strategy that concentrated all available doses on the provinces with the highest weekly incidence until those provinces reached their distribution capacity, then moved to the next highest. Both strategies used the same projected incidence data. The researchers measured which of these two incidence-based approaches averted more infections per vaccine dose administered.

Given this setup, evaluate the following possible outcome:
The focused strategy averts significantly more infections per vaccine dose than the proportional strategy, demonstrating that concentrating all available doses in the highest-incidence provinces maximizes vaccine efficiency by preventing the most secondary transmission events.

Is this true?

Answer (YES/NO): YES